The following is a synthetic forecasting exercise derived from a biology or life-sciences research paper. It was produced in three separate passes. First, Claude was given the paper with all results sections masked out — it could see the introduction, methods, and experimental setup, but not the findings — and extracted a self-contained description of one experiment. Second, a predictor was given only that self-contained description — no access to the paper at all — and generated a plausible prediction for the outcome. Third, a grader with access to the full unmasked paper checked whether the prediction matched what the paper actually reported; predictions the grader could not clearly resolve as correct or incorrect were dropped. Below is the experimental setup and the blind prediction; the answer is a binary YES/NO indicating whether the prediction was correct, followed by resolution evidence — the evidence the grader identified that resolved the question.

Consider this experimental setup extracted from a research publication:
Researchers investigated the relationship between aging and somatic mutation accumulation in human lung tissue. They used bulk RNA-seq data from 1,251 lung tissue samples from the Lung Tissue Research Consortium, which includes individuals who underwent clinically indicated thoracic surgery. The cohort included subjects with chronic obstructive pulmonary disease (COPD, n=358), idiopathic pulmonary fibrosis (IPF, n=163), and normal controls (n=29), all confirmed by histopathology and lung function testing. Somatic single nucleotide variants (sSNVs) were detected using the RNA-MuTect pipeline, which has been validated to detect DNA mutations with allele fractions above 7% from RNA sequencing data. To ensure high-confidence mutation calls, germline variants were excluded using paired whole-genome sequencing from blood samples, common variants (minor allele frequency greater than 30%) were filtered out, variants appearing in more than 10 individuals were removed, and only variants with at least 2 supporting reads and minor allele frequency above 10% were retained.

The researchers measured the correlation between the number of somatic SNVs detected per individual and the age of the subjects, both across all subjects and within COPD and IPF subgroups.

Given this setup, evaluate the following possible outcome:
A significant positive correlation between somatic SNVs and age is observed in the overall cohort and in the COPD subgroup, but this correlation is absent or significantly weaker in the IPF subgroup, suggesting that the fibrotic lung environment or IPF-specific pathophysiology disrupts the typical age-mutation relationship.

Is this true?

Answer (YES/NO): NO